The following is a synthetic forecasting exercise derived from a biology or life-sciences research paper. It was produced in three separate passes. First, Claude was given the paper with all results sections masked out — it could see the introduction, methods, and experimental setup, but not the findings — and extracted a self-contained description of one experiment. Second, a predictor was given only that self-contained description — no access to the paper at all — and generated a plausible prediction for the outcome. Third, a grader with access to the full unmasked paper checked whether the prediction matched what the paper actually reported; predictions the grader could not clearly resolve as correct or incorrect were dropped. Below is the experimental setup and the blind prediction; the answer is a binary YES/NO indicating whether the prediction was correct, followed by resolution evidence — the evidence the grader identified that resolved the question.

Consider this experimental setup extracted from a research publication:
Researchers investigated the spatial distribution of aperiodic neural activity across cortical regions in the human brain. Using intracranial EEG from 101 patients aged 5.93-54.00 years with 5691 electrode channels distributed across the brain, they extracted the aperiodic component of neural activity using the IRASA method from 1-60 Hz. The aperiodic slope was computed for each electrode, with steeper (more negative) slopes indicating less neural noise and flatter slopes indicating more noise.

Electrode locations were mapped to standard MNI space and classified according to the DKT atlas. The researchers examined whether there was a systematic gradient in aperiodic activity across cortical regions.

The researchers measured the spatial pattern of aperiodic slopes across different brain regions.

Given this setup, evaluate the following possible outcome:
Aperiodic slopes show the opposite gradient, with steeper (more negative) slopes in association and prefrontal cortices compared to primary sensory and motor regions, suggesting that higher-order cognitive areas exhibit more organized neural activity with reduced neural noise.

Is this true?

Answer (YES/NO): NO